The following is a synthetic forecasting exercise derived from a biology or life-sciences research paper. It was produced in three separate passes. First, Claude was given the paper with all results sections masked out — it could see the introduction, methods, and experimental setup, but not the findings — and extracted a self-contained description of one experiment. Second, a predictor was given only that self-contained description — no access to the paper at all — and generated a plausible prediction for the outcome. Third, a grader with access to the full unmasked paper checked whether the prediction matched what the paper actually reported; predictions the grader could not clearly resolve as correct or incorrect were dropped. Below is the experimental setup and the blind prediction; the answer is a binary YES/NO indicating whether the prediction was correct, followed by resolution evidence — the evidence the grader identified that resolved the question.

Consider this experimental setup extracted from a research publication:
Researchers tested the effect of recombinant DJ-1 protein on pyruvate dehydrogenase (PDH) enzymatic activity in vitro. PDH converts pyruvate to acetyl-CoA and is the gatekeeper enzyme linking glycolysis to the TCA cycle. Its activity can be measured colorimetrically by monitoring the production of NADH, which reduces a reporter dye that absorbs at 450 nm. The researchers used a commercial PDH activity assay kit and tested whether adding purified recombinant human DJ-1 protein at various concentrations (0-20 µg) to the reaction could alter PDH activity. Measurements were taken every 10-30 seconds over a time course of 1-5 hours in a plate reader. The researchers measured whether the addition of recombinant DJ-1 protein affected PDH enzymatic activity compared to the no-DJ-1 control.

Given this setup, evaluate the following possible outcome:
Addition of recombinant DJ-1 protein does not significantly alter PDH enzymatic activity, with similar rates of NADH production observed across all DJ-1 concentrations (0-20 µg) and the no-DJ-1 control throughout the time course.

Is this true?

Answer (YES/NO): NO